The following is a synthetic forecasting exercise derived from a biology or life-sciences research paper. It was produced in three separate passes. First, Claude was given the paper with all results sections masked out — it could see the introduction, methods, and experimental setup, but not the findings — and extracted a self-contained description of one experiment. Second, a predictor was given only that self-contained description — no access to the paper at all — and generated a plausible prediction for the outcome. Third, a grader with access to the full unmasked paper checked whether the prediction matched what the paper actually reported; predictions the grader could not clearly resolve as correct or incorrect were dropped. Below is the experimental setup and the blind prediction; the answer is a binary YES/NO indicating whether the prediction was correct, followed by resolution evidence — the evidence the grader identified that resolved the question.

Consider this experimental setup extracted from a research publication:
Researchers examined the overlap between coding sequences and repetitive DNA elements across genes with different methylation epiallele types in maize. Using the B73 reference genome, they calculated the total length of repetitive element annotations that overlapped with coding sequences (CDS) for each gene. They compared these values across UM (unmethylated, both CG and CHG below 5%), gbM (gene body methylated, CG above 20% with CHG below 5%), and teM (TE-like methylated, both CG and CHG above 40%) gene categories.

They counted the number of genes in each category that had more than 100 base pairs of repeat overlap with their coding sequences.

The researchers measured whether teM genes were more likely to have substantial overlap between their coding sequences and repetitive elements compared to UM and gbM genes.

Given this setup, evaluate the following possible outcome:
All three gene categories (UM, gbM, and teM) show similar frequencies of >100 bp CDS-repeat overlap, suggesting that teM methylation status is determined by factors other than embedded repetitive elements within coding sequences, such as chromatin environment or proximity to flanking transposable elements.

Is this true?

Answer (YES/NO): NO